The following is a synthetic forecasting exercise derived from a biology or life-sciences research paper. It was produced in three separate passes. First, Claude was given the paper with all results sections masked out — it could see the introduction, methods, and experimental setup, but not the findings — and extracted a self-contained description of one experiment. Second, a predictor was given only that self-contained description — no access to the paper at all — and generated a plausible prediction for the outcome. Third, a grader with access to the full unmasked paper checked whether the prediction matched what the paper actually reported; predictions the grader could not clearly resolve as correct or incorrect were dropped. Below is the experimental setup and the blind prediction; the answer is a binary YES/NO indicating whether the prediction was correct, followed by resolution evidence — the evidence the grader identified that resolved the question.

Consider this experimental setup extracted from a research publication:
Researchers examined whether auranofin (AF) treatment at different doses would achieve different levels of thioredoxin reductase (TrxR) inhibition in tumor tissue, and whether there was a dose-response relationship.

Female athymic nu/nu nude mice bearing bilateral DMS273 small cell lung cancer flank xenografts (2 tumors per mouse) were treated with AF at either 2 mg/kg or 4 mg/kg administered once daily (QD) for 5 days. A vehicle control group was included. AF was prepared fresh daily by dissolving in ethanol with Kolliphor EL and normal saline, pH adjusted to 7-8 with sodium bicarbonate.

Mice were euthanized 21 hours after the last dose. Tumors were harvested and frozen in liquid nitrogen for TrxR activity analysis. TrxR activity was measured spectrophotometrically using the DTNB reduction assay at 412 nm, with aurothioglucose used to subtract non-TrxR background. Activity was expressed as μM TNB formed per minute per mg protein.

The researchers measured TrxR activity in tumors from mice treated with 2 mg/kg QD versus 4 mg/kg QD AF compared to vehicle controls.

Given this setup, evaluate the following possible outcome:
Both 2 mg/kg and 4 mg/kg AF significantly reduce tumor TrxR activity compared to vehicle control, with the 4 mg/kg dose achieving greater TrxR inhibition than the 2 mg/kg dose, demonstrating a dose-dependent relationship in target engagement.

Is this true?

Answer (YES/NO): NO